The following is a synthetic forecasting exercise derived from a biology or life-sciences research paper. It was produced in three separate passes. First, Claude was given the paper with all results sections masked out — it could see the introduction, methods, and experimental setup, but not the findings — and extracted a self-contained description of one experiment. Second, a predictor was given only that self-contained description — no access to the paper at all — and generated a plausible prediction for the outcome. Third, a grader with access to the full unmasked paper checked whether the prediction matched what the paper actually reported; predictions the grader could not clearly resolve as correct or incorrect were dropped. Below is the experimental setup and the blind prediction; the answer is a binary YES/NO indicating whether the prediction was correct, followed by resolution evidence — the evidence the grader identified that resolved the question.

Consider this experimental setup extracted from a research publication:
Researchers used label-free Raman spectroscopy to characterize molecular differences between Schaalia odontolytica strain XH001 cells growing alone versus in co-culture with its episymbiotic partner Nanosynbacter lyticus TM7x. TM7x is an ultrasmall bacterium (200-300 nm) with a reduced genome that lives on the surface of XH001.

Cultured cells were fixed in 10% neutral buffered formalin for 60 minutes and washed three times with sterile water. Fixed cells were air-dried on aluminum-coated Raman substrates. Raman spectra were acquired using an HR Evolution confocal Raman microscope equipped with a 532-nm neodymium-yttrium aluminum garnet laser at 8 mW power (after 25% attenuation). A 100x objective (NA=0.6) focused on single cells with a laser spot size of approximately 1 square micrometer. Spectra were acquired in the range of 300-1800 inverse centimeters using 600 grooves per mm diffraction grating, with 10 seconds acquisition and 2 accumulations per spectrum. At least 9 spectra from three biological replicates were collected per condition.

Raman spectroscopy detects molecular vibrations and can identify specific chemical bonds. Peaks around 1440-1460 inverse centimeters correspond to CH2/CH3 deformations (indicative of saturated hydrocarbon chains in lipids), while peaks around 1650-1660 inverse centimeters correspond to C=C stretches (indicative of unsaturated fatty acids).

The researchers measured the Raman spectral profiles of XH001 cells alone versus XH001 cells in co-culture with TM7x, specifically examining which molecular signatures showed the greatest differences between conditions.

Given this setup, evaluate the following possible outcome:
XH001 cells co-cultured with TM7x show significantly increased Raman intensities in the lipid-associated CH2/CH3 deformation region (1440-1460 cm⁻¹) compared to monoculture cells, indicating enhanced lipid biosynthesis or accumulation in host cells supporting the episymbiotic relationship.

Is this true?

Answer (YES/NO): NO